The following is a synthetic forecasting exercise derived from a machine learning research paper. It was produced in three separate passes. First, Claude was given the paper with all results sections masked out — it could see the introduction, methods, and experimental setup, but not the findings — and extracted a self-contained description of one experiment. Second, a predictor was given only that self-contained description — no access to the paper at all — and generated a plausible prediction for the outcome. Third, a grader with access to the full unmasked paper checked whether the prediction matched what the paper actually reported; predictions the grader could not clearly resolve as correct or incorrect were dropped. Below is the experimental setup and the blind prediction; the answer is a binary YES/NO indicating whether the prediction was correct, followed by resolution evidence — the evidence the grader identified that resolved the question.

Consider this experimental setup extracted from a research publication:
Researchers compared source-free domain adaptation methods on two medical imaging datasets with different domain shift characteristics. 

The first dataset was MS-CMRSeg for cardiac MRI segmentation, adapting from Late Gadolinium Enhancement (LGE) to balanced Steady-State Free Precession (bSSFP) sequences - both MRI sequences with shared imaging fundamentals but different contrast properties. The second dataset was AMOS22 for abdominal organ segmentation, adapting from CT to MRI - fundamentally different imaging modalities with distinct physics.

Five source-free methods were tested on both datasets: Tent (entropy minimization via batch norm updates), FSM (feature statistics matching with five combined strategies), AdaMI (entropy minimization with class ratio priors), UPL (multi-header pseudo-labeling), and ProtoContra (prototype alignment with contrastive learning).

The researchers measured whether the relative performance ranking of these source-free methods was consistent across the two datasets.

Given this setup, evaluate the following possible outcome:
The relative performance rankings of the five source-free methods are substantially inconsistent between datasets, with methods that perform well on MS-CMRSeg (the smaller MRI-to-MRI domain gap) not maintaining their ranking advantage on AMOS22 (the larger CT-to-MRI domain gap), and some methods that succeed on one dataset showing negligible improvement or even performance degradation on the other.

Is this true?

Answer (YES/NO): YES